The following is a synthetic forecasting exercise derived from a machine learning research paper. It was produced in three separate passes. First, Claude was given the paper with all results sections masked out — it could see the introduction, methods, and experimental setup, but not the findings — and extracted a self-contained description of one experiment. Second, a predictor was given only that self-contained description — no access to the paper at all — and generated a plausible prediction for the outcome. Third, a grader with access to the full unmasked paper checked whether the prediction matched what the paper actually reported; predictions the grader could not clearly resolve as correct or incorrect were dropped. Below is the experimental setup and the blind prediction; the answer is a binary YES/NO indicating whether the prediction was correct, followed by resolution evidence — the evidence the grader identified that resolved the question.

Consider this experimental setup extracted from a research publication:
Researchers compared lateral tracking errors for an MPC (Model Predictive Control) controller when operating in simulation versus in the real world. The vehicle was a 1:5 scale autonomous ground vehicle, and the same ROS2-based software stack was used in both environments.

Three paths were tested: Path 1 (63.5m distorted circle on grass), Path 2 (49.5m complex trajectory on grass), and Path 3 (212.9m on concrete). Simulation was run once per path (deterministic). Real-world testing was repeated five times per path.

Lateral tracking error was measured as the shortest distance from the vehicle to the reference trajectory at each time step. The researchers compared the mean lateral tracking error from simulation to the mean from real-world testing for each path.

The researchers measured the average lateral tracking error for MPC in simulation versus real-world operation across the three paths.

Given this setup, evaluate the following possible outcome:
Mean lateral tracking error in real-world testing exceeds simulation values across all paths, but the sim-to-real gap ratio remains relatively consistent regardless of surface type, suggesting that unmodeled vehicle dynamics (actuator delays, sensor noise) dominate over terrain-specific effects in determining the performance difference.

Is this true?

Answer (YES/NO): NO